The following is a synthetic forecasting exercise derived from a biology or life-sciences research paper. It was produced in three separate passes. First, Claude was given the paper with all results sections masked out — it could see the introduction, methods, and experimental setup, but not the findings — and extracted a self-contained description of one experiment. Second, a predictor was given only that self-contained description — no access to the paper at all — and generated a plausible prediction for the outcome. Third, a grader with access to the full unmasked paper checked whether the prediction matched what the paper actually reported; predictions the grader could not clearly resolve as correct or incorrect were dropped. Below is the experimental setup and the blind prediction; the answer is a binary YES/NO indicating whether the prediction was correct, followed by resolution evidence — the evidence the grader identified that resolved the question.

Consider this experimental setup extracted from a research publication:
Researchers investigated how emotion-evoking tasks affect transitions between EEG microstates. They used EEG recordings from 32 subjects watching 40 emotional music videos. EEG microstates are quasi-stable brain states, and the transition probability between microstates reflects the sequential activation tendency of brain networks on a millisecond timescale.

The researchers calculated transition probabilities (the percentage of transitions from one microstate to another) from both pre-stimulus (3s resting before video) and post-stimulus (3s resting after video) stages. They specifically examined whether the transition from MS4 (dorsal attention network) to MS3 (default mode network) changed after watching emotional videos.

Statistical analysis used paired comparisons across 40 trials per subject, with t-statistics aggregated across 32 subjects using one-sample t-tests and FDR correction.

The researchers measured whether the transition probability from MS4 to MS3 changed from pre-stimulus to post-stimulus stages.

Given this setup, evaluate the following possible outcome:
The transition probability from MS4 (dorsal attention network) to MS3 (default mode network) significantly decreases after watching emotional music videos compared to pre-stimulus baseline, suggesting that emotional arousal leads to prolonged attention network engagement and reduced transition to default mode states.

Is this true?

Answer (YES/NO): YES